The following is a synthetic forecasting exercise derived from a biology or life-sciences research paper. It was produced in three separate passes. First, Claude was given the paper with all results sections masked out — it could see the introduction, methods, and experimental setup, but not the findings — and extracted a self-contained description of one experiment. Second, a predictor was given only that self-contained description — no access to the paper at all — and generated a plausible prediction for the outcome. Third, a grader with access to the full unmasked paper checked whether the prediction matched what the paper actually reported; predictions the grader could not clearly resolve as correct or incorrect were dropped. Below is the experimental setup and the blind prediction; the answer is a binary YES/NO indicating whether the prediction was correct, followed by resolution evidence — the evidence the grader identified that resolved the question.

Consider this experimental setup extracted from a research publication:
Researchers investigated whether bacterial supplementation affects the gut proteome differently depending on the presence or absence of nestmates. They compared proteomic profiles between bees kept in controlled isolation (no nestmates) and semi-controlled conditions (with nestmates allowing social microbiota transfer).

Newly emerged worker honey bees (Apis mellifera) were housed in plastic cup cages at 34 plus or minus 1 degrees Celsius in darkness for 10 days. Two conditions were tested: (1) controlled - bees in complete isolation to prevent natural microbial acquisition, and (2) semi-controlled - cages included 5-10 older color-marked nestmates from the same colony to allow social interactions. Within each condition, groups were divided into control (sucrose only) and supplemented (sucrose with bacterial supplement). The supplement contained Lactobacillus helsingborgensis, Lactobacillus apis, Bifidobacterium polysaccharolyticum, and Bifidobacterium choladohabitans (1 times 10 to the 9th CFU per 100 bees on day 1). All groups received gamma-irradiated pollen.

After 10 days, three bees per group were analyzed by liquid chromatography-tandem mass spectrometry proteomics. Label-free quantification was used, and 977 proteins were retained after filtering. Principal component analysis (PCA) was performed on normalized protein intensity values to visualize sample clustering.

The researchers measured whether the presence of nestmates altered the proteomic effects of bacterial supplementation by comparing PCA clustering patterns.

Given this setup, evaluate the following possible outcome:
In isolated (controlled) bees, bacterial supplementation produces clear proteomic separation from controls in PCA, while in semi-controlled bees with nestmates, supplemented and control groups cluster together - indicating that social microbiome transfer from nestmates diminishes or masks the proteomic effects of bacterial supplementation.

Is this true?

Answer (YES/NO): NO